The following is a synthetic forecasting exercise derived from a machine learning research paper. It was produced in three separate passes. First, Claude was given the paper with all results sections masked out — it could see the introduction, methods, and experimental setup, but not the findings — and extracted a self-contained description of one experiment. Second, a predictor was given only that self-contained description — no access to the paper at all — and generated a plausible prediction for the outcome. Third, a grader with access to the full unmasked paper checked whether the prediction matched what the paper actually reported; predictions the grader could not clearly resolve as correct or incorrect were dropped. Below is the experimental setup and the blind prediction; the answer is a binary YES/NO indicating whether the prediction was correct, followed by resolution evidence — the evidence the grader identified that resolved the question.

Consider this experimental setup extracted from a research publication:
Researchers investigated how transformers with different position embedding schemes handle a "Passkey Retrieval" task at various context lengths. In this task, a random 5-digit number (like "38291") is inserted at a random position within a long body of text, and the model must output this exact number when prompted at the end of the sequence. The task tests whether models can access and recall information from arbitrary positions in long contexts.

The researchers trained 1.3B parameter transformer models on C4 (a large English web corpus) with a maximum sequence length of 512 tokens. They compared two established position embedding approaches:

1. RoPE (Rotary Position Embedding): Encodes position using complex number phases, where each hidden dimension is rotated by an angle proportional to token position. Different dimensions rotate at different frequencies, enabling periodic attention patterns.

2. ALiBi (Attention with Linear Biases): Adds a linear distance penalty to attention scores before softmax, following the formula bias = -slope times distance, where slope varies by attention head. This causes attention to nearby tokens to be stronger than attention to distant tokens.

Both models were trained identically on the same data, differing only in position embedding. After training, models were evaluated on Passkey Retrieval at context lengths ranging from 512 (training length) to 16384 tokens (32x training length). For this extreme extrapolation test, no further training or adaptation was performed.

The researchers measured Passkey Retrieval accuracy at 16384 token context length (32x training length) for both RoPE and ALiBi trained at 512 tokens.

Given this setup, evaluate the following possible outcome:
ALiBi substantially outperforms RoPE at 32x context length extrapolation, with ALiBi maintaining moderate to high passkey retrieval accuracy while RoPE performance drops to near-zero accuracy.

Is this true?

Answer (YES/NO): NO